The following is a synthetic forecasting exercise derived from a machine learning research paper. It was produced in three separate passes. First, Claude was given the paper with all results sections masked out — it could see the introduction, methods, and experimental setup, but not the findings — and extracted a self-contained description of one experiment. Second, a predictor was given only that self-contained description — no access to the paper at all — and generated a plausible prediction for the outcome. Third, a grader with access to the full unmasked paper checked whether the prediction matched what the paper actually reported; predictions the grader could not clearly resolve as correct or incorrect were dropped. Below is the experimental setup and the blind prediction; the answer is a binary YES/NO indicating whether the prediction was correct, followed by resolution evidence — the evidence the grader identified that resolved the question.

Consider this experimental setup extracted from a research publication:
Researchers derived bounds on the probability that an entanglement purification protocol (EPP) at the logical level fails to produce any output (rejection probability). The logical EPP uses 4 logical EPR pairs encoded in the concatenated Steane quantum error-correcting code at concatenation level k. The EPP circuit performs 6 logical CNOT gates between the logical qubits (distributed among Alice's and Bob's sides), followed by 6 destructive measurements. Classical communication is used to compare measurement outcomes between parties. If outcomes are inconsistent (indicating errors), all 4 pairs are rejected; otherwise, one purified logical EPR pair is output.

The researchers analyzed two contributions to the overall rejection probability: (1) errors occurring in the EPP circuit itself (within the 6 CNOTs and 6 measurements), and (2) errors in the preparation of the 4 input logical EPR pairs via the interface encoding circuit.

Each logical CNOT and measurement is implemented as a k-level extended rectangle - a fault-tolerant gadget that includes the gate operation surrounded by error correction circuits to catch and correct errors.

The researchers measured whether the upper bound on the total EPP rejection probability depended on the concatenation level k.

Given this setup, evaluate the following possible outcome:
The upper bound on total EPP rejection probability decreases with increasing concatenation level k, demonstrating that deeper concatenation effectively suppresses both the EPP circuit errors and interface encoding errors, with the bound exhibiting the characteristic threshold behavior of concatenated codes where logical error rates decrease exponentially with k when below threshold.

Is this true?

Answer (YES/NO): NO